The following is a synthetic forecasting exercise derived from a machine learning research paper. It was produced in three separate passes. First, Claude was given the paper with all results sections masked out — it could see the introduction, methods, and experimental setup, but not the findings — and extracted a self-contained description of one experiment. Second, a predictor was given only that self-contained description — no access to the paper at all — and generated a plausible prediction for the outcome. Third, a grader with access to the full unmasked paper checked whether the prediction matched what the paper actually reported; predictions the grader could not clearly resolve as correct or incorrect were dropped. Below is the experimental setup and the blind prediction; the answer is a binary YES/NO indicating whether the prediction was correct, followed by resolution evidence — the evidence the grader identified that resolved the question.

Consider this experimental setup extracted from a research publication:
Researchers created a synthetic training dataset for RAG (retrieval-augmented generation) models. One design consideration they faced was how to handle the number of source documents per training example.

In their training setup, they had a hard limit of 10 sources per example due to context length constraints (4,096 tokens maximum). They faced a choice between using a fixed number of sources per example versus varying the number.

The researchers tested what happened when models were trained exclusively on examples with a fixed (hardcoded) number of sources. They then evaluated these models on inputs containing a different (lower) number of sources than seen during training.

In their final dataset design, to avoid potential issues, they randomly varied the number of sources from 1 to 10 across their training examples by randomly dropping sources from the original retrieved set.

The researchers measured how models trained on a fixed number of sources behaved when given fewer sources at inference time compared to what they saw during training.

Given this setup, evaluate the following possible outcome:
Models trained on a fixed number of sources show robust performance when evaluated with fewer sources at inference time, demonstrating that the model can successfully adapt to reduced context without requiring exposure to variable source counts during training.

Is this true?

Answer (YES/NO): NO